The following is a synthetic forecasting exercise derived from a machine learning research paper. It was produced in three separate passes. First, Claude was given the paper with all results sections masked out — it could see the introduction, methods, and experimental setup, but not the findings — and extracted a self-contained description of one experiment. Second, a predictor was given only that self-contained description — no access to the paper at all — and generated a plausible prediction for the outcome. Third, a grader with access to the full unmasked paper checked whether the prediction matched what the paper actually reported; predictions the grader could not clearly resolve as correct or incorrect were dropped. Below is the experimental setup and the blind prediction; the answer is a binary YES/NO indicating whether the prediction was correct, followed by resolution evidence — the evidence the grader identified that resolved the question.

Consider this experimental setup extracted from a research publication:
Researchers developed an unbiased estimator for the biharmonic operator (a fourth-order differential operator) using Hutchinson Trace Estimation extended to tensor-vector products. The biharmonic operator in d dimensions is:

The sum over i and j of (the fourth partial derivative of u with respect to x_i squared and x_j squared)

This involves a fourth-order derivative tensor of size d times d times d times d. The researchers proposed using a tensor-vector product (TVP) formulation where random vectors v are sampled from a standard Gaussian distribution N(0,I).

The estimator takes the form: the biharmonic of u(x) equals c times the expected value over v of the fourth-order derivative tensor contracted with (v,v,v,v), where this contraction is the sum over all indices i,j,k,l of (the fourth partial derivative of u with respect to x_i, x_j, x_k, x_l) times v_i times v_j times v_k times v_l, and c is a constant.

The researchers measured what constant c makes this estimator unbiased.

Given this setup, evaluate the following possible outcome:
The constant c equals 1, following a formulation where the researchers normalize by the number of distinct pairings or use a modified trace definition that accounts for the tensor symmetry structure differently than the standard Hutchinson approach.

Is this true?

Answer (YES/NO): NO